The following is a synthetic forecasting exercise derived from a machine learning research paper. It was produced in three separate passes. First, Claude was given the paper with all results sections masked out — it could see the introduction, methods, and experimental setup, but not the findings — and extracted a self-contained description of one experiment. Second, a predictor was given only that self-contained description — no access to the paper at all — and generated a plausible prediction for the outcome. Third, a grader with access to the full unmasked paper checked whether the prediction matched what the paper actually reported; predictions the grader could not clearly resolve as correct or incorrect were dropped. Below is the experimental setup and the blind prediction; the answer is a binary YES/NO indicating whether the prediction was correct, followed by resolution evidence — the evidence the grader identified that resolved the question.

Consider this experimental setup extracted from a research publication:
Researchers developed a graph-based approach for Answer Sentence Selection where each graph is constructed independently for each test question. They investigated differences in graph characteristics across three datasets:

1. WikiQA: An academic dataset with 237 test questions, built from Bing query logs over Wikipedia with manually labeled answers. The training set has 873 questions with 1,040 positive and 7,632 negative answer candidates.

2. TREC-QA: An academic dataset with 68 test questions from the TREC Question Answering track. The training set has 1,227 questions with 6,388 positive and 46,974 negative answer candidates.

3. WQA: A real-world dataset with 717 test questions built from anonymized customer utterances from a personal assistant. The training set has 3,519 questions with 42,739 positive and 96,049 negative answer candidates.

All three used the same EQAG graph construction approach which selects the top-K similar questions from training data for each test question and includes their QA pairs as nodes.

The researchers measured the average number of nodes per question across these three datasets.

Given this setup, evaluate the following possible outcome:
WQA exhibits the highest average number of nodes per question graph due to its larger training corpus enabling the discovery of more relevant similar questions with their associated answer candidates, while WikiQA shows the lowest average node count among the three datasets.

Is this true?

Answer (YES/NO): NO